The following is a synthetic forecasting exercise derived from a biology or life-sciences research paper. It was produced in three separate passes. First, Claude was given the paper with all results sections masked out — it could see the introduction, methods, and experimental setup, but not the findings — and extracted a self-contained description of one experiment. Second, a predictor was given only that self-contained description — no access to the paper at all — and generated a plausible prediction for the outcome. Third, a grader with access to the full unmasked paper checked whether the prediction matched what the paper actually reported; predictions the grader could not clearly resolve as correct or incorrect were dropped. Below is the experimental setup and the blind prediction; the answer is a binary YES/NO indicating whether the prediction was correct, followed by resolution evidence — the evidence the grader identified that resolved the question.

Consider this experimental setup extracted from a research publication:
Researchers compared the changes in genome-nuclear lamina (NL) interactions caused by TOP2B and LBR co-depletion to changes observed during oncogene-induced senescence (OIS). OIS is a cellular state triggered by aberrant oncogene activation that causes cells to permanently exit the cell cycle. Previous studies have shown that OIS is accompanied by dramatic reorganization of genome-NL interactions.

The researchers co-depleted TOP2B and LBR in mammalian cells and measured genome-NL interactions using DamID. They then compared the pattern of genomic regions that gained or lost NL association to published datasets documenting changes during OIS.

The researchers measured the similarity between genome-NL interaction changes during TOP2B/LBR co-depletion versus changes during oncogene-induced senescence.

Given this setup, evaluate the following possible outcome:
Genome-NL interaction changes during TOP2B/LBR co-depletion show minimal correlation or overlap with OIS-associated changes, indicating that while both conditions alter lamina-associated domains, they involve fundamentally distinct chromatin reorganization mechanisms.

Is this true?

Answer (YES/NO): NO